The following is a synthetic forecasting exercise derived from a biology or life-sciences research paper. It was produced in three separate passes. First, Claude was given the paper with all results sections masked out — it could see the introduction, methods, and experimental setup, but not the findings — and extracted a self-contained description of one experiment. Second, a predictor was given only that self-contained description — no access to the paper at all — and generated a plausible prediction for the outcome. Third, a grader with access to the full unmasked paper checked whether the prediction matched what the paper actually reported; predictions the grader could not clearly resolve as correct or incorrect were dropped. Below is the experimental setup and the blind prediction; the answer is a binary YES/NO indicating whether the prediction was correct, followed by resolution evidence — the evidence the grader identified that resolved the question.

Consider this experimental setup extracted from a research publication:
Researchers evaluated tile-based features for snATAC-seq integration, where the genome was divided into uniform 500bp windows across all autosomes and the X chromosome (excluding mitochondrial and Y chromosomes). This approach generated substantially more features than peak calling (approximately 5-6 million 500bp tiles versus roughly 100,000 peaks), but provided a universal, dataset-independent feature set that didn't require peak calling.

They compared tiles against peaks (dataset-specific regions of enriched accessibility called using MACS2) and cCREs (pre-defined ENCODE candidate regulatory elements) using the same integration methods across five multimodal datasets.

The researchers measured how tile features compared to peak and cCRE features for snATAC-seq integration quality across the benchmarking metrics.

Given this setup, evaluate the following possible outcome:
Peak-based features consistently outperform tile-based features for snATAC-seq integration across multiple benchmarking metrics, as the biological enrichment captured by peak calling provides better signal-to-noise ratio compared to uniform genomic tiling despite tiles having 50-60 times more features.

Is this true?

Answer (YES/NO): YES